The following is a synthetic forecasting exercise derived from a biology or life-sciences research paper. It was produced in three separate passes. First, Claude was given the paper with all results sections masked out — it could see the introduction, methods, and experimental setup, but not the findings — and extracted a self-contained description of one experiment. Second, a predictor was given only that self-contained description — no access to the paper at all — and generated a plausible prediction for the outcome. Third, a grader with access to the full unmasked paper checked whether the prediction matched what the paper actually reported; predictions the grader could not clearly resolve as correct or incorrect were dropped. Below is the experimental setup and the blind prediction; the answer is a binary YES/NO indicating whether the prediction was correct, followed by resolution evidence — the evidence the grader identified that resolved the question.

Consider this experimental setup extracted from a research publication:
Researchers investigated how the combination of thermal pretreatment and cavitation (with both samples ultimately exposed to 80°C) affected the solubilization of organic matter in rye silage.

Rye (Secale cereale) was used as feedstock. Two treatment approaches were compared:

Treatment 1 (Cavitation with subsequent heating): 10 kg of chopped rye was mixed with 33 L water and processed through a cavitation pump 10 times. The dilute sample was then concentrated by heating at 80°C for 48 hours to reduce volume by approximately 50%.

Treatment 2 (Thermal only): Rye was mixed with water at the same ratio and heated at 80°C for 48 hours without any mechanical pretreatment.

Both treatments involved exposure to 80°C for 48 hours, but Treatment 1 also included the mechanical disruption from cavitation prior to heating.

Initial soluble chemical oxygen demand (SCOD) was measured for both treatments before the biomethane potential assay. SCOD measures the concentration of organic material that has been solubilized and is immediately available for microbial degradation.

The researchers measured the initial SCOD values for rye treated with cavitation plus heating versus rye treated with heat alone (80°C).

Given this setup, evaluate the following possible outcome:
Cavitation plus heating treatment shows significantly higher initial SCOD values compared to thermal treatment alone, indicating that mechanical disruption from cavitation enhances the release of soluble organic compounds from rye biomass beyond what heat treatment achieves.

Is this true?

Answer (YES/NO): NO